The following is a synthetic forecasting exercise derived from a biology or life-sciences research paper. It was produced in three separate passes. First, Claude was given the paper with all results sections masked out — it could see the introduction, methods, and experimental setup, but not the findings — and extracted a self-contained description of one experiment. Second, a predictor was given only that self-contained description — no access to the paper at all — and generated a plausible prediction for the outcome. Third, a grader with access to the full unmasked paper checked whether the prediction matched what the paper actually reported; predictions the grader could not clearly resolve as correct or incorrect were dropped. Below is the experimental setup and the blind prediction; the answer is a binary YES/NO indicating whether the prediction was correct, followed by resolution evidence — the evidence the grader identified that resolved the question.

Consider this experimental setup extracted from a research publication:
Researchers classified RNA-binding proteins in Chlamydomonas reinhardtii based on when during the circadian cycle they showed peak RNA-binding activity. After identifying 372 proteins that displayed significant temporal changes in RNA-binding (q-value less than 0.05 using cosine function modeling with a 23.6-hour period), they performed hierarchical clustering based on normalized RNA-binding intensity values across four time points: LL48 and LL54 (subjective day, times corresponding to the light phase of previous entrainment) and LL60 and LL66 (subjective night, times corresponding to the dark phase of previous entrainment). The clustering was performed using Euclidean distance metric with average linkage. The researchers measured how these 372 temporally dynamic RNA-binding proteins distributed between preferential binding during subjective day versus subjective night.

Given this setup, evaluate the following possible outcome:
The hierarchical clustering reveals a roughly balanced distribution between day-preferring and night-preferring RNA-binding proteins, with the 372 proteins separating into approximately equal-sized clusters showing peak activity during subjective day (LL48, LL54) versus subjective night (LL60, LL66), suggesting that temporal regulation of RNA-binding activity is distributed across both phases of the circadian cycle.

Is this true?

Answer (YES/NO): YES